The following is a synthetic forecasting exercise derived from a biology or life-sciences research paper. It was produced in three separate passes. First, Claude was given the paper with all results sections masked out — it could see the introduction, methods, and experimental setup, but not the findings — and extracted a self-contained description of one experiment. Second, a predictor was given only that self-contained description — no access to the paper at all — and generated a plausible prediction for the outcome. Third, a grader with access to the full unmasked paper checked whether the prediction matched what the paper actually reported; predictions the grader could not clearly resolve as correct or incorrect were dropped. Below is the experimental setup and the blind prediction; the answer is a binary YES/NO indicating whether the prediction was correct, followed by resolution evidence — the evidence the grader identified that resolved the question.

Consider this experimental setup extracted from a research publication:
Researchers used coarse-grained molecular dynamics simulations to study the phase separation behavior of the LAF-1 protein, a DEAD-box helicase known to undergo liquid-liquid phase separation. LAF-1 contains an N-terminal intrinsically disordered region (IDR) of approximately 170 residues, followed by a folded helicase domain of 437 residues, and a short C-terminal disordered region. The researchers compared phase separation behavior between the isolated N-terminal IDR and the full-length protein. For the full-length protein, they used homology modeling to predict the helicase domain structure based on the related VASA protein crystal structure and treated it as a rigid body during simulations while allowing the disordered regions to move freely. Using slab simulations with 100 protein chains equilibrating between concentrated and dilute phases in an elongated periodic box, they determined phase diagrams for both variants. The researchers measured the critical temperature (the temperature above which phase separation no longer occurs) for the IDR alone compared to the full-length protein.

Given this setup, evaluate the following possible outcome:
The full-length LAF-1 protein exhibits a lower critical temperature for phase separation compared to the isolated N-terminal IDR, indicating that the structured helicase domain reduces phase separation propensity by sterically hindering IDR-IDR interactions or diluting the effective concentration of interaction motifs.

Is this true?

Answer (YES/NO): NO